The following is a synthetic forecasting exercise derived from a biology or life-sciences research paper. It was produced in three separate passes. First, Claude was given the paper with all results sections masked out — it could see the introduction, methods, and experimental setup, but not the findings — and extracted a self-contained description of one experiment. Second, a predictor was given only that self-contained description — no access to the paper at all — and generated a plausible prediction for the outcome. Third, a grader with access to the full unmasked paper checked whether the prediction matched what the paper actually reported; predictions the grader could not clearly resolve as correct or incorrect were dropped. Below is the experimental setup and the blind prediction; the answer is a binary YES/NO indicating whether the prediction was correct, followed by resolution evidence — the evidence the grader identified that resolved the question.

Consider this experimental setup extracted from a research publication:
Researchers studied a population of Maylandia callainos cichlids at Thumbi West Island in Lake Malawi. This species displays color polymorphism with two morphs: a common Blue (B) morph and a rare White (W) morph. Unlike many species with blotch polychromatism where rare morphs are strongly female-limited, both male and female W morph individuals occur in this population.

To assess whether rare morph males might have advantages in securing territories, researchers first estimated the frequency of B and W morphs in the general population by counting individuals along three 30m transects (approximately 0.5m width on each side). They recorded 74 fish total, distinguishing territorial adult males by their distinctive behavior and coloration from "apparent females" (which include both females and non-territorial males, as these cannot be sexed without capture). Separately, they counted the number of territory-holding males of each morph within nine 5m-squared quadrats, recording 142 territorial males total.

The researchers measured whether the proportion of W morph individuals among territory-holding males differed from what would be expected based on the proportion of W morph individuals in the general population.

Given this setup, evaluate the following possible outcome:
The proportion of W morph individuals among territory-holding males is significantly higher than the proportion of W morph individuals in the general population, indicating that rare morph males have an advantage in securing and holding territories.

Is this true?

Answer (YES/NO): YES